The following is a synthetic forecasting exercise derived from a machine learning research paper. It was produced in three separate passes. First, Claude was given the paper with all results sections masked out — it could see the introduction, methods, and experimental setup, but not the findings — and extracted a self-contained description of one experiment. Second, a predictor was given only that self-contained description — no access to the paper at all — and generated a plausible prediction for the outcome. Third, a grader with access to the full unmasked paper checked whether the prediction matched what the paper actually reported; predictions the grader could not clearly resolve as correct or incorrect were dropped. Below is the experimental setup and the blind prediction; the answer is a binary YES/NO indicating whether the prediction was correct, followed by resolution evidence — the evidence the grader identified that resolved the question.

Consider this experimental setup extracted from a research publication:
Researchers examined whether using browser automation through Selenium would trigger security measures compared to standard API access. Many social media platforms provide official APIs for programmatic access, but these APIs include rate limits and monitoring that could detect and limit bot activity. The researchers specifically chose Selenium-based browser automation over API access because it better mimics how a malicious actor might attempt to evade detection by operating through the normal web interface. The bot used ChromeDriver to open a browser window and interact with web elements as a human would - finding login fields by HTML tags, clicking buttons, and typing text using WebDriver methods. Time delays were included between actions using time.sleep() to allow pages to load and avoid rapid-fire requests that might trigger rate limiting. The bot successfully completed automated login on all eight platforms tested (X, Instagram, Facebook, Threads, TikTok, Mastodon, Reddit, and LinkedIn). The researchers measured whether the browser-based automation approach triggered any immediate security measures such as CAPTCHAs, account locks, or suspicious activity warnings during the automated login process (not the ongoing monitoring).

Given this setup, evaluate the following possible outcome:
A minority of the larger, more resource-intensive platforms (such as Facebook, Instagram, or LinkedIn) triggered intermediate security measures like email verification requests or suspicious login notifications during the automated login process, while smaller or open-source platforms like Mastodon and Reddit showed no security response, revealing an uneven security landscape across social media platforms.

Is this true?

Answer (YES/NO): NO